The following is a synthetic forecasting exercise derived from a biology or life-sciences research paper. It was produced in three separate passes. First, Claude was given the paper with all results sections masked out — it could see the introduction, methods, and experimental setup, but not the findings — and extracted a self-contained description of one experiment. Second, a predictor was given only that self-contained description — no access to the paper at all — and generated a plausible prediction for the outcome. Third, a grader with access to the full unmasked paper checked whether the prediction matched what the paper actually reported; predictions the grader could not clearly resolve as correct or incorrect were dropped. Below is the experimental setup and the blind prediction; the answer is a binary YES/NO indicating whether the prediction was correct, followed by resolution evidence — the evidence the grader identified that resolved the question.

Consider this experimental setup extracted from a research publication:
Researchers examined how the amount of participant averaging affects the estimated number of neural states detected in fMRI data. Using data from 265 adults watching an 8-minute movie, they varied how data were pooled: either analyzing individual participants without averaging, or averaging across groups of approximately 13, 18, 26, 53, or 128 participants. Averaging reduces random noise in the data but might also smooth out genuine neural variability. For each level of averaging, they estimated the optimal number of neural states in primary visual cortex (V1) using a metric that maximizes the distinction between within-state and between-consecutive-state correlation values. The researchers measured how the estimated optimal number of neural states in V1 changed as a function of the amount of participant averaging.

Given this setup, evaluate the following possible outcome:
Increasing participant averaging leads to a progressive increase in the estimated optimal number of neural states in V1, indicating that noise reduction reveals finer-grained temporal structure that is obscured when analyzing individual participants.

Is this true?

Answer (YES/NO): NO